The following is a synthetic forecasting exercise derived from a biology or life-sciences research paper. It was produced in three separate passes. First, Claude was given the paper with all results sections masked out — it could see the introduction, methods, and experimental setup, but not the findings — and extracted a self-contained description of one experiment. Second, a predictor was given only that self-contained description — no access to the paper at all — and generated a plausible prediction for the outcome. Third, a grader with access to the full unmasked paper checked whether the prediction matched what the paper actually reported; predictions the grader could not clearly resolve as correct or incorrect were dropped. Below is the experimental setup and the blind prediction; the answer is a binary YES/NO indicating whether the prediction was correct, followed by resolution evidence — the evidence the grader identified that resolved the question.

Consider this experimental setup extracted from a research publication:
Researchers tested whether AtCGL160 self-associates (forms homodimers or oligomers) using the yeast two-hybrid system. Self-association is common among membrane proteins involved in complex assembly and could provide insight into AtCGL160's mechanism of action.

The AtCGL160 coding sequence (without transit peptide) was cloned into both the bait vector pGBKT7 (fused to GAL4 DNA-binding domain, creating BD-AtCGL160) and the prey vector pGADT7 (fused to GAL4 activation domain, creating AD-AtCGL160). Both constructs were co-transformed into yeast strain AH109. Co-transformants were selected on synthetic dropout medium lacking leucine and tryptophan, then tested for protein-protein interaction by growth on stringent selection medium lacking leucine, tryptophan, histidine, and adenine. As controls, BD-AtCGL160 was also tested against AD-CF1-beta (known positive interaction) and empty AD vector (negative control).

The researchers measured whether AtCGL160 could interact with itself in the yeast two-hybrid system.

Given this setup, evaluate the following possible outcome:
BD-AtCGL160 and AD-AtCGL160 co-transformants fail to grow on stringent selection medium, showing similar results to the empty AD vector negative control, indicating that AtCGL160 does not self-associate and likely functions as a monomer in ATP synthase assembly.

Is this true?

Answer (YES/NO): YES